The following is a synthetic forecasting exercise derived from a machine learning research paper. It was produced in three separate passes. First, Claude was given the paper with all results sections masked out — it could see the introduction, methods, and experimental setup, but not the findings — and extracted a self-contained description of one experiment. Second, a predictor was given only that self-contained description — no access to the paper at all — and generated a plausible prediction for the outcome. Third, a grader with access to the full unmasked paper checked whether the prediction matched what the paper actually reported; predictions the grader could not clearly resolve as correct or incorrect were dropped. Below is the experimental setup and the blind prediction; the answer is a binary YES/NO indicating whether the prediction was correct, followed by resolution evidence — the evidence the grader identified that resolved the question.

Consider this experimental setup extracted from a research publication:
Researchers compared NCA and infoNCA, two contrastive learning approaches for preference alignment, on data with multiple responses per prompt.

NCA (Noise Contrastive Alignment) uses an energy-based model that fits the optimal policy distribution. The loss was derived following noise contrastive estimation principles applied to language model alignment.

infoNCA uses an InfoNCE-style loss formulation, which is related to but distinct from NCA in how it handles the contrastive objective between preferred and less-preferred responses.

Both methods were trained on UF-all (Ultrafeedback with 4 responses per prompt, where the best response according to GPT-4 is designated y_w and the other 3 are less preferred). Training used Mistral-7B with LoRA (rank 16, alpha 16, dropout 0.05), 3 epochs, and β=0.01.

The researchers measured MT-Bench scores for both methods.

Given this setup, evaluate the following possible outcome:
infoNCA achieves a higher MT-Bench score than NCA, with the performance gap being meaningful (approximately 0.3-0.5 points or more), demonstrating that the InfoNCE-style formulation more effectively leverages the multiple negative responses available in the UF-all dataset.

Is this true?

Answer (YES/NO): NO